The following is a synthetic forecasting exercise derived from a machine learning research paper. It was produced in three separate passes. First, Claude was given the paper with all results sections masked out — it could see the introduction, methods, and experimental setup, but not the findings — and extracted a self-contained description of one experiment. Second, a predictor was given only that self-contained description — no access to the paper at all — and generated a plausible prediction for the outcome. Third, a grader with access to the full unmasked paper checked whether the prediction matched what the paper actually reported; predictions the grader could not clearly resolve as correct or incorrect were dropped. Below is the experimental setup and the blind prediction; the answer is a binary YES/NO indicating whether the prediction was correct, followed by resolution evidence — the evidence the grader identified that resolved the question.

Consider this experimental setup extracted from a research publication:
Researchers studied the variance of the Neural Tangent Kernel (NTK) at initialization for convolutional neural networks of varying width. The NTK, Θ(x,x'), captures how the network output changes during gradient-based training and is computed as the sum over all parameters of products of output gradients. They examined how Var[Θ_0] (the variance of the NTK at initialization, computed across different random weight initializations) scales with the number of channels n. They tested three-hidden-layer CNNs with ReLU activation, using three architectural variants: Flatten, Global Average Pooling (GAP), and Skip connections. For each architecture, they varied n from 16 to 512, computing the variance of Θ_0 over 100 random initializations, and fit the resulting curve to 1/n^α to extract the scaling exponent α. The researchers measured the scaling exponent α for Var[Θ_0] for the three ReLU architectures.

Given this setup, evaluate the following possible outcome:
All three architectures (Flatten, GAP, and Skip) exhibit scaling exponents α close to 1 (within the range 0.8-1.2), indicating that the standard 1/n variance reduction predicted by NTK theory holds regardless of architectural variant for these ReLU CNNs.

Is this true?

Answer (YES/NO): YES